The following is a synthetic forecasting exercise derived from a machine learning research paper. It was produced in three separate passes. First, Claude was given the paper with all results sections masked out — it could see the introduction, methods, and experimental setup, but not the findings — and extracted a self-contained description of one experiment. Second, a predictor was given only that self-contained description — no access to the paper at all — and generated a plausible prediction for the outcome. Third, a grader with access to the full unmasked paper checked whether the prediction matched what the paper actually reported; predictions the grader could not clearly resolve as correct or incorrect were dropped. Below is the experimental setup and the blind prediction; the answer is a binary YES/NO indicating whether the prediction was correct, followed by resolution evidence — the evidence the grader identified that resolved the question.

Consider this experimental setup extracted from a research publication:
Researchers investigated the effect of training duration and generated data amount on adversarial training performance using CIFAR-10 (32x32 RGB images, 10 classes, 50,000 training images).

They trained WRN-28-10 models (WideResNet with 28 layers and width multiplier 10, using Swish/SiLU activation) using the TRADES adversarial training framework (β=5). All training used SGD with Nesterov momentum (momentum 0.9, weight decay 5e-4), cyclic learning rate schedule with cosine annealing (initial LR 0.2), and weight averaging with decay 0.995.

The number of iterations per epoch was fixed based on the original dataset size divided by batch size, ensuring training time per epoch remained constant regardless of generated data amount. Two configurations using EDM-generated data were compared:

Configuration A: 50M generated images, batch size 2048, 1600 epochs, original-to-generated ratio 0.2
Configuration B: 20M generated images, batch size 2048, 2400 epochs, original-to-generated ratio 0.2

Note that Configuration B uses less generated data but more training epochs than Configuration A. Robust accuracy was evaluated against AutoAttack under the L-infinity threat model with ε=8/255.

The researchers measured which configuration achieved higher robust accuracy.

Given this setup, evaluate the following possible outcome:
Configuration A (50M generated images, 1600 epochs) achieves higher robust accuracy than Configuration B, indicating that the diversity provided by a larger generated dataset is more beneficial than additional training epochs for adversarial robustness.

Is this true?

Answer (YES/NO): NO